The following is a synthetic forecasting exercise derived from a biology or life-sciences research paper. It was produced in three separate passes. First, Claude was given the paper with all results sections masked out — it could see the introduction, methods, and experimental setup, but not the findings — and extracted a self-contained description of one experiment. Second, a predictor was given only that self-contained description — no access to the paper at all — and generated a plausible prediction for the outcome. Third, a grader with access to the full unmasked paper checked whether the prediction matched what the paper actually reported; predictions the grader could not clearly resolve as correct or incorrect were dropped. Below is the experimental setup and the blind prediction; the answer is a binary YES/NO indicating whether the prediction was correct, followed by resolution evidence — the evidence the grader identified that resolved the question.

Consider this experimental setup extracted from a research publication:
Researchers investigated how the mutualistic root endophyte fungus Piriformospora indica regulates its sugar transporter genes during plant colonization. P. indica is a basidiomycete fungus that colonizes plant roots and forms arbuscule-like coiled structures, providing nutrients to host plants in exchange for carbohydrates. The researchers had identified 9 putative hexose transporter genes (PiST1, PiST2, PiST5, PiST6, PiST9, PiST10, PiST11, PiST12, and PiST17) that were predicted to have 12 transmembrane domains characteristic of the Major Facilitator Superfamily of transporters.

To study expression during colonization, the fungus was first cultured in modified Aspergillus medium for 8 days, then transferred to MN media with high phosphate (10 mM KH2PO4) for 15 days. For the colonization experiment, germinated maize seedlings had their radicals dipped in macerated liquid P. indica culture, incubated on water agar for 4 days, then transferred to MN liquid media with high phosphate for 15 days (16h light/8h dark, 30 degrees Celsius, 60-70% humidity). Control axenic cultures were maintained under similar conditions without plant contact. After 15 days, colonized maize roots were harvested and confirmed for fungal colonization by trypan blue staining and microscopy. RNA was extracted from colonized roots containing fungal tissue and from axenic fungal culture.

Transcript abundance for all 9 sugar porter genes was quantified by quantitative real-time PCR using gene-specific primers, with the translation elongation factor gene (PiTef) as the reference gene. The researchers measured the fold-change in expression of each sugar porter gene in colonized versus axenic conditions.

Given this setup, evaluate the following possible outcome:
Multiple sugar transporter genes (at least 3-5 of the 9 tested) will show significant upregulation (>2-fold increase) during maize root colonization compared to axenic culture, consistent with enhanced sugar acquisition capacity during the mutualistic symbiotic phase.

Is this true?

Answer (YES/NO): YES